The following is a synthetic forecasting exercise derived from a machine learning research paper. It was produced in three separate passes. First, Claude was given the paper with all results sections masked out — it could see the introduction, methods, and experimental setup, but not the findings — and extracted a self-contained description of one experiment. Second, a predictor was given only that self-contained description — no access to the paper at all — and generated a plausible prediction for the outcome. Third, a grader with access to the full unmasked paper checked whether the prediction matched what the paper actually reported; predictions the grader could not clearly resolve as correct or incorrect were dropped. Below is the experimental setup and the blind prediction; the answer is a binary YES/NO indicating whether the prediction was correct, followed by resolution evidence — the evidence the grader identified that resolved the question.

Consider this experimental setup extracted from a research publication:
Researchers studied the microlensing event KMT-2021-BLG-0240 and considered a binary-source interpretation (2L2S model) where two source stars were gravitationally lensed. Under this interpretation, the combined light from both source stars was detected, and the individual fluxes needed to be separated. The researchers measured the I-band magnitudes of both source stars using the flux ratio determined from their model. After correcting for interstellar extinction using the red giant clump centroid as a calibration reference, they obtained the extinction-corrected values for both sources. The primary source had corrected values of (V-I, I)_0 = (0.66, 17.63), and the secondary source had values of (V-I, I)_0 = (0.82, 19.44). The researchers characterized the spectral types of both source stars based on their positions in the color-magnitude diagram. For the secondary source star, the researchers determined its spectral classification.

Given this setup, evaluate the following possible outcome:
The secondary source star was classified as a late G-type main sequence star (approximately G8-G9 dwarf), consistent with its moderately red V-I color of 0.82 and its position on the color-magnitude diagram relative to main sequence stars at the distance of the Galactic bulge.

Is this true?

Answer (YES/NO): YES